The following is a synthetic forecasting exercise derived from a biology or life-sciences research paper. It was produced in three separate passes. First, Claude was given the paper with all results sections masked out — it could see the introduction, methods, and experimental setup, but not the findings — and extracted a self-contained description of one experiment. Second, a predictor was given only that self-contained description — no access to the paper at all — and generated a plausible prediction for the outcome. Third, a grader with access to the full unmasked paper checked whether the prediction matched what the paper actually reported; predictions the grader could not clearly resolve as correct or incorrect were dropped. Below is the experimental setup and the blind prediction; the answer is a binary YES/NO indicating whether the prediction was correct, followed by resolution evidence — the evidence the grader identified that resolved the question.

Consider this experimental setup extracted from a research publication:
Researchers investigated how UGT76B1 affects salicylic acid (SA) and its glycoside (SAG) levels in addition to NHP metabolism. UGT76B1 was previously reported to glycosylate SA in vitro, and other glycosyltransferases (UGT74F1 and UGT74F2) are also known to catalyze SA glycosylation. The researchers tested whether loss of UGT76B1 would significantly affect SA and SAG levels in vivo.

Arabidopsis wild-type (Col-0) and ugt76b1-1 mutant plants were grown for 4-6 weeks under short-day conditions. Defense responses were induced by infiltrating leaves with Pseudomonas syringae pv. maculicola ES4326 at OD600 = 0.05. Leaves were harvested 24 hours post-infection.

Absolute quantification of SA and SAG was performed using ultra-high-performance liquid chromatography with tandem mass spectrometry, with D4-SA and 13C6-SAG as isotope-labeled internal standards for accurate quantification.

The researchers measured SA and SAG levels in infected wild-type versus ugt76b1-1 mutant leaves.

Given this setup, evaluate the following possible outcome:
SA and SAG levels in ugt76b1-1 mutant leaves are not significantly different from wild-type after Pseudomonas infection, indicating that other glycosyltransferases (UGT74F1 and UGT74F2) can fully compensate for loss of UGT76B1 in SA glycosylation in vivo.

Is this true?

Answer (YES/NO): NO